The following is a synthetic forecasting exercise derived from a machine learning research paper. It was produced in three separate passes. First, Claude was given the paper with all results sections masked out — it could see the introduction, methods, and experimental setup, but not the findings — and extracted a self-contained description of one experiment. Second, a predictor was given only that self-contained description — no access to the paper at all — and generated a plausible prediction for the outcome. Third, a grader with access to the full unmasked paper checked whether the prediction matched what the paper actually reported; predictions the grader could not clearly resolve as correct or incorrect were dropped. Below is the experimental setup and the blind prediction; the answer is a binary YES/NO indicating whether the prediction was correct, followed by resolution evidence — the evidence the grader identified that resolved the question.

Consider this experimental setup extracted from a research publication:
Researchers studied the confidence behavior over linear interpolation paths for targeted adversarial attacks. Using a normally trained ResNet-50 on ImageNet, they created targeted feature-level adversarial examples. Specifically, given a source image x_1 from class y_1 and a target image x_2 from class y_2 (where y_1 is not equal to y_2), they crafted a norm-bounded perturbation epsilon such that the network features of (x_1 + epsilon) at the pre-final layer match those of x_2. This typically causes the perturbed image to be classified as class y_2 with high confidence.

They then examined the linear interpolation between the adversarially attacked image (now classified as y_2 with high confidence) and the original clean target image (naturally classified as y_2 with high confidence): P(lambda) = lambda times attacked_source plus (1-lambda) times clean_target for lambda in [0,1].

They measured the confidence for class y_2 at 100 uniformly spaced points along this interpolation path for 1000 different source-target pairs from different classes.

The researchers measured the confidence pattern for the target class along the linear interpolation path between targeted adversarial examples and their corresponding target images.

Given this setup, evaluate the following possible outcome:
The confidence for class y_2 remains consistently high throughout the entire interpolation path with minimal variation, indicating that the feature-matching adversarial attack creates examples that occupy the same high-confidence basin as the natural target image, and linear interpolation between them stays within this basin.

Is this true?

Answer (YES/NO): NO